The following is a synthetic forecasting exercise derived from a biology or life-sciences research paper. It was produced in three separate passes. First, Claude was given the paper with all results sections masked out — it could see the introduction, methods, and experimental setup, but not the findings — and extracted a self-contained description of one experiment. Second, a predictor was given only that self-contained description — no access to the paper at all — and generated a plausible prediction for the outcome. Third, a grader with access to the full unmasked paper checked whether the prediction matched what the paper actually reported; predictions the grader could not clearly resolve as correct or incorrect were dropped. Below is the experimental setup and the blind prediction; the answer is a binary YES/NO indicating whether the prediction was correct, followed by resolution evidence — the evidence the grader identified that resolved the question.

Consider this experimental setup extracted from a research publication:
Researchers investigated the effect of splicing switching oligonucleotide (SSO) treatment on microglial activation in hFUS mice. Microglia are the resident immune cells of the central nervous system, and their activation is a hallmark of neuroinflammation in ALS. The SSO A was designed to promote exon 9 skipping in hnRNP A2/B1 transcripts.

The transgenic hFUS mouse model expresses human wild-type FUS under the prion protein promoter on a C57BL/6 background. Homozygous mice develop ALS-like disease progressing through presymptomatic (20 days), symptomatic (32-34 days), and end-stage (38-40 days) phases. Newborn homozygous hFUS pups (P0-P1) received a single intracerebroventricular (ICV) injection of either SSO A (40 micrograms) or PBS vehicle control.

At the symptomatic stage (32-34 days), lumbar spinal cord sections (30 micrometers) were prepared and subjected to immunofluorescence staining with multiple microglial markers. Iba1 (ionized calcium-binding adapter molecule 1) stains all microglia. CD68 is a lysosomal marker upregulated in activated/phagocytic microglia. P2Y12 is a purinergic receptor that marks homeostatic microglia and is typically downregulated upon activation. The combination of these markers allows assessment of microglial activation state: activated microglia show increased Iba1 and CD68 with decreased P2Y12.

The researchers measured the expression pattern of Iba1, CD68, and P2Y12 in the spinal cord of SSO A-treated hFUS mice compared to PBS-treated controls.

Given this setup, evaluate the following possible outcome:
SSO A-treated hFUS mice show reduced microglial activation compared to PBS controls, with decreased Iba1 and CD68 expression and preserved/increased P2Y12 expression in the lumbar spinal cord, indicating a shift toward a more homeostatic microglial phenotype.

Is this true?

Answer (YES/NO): NO